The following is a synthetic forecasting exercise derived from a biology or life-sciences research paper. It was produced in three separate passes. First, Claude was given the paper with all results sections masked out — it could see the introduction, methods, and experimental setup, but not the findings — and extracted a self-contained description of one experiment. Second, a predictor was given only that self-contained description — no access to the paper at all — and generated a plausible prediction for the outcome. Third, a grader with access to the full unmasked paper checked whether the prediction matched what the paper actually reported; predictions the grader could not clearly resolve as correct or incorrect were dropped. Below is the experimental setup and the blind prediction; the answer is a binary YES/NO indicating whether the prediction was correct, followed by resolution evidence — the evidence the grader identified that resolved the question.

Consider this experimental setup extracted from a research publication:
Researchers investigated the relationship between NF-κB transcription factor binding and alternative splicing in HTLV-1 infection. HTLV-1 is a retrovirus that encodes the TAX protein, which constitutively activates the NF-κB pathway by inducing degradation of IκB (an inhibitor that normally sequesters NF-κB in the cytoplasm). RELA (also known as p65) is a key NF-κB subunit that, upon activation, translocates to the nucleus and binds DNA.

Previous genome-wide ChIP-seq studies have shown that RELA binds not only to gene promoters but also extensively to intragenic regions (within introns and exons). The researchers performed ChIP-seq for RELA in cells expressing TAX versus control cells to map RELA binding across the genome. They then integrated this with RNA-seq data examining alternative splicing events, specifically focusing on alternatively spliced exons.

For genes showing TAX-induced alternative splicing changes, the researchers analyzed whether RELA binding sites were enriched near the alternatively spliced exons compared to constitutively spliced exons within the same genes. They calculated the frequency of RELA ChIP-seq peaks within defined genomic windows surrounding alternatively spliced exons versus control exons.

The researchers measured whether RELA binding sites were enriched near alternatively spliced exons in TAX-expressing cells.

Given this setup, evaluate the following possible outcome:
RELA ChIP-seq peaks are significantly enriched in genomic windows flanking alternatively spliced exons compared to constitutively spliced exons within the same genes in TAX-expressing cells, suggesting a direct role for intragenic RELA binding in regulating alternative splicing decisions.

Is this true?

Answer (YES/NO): YES